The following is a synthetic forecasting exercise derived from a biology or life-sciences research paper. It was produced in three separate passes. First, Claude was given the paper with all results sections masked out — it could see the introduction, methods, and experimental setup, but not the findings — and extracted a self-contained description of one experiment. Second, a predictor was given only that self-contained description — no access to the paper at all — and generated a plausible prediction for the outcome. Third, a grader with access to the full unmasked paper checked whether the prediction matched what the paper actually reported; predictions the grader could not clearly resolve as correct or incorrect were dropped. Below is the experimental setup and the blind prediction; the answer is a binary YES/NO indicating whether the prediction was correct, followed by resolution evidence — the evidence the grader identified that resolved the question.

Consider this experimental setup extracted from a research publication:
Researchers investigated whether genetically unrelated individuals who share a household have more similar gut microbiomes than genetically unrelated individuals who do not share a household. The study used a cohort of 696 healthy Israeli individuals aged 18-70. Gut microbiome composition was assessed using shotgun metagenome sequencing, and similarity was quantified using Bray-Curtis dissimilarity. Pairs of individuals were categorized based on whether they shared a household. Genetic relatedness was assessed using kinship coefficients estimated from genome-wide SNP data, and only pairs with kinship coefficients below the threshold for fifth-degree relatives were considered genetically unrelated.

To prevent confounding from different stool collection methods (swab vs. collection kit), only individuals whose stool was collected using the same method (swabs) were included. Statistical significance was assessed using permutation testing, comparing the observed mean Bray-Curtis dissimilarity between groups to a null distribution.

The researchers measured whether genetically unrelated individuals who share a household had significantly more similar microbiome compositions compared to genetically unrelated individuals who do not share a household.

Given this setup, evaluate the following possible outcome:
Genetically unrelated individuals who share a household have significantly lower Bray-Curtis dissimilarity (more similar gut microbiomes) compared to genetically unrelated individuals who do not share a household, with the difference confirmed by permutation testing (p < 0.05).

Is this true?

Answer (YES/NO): NO